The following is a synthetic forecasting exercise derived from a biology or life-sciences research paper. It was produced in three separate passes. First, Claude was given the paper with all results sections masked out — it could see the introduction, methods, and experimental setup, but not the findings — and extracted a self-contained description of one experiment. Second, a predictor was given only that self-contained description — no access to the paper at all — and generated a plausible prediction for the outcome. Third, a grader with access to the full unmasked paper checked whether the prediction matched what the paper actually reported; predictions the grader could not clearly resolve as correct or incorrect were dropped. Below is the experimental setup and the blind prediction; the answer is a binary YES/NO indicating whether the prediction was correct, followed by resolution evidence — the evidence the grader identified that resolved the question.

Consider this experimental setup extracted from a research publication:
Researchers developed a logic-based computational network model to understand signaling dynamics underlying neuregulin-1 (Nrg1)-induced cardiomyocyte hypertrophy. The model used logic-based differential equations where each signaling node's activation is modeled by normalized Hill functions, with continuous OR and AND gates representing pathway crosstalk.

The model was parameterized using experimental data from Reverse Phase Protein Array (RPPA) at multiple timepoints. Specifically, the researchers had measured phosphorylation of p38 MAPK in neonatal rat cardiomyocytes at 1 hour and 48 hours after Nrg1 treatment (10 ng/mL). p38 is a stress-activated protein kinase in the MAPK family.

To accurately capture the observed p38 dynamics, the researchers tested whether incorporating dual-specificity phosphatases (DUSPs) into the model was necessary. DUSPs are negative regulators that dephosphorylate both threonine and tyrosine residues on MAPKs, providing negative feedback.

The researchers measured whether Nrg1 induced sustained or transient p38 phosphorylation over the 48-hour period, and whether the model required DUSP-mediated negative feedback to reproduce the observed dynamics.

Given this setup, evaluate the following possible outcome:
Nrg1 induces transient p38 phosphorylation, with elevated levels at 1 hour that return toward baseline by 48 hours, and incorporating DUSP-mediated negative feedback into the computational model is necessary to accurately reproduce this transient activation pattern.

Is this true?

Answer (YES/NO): YES